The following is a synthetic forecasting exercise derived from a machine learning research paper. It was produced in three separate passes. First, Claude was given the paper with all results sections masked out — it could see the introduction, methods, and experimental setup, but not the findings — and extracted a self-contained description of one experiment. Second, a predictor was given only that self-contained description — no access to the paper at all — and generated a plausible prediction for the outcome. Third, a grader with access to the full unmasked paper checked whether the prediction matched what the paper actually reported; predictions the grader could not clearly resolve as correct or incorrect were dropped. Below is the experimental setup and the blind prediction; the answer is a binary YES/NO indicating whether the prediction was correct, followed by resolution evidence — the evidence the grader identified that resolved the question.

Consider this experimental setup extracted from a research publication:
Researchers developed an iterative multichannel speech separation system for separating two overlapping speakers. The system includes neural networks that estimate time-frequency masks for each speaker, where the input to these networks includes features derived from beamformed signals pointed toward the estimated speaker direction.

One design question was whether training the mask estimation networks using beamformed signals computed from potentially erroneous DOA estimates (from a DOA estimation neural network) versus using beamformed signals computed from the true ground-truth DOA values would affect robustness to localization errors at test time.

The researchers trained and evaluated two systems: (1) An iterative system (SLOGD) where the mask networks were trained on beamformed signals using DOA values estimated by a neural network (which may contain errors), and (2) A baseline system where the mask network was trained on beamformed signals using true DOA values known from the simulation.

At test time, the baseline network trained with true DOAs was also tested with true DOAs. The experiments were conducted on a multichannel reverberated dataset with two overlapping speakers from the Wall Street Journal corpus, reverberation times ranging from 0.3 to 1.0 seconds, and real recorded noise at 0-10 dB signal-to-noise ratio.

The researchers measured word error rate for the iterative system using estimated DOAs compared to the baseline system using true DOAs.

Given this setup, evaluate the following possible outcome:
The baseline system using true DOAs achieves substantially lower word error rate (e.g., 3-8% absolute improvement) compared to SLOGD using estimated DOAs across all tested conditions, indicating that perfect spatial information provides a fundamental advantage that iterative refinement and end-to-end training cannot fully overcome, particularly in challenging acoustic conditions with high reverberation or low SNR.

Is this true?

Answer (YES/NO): NO